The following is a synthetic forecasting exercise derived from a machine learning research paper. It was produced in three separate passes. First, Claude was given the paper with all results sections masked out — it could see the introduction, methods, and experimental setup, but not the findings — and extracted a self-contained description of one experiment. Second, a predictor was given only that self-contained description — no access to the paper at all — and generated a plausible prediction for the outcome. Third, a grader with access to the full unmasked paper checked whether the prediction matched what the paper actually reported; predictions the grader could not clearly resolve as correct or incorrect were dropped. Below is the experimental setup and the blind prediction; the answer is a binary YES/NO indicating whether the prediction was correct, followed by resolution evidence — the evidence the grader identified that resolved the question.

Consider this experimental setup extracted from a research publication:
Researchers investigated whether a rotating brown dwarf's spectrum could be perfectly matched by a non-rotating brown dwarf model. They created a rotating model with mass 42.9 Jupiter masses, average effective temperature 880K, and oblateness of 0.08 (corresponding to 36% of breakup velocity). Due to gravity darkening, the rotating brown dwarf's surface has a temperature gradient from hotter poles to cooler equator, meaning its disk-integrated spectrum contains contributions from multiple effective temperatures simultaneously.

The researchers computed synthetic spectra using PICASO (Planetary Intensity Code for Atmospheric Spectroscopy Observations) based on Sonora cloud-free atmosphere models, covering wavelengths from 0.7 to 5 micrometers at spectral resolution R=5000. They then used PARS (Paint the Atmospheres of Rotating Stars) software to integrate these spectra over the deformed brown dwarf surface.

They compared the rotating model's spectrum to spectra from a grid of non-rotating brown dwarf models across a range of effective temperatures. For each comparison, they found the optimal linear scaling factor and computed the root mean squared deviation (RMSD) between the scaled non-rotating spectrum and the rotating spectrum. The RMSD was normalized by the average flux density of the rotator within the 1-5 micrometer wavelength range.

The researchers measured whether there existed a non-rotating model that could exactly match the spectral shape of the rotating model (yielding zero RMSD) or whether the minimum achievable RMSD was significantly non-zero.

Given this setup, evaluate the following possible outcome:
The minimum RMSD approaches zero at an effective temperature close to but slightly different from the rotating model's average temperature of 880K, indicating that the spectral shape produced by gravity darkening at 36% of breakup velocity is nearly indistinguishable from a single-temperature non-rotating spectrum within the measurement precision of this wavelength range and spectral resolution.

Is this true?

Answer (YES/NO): NO